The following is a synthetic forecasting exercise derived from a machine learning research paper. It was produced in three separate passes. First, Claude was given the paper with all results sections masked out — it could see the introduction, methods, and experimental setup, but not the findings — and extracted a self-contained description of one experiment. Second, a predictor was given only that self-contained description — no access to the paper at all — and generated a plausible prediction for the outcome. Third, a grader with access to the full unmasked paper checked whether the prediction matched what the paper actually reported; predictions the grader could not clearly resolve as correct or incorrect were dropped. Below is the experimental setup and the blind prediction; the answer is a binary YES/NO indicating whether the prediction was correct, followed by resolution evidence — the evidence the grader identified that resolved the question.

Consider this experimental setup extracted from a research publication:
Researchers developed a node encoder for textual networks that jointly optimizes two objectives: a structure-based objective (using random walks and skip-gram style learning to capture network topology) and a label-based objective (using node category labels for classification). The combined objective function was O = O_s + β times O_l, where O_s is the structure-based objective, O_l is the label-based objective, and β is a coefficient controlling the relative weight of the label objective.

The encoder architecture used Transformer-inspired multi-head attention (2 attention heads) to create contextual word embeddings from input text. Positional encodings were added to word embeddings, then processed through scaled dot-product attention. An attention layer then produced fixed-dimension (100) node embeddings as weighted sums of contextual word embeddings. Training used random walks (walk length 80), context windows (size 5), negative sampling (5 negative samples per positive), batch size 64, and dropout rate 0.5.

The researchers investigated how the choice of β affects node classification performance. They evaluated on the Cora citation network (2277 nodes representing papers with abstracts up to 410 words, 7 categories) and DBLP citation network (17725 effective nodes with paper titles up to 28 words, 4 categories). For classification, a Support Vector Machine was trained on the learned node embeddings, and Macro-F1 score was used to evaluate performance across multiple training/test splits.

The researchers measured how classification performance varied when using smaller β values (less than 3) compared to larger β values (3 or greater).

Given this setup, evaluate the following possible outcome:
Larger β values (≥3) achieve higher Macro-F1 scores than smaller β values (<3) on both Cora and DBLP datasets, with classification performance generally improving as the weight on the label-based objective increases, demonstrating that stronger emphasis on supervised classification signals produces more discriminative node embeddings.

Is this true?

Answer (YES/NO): NO